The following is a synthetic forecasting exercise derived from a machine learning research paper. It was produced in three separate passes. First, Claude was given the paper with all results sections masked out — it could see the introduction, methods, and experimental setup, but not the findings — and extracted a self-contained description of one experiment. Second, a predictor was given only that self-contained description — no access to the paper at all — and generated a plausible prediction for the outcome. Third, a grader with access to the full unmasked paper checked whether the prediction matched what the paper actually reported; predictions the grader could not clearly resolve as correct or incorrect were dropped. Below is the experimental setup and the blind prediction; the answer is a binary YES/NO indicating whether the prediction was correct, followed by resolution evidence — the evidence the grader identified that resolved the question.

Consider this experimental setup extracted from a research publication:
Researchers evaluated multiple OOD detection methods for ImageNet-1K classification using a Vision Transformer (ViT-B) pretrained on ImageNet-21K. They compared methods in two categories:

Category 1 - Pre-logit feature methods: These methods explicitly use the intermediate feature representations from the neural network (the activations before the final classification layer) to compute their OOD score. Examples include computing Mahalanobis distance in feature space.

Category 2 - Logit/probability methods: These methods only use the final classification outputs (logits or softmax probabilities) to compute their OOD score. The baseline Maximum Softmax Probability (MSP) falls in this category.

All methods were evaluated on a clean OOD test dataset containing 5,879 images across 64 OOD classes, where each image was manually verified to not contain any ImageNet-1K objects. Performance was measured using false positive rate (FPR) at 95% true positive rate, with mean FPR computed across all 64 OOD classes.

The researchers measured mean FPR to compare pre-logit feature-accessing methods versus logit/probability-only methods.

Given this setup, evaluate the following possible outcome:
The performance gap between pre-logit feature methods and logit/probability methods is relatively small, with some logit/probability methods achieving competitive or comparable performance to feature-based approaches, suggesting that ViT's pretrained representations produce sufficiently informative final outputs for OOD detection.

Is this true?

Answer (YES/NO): NO